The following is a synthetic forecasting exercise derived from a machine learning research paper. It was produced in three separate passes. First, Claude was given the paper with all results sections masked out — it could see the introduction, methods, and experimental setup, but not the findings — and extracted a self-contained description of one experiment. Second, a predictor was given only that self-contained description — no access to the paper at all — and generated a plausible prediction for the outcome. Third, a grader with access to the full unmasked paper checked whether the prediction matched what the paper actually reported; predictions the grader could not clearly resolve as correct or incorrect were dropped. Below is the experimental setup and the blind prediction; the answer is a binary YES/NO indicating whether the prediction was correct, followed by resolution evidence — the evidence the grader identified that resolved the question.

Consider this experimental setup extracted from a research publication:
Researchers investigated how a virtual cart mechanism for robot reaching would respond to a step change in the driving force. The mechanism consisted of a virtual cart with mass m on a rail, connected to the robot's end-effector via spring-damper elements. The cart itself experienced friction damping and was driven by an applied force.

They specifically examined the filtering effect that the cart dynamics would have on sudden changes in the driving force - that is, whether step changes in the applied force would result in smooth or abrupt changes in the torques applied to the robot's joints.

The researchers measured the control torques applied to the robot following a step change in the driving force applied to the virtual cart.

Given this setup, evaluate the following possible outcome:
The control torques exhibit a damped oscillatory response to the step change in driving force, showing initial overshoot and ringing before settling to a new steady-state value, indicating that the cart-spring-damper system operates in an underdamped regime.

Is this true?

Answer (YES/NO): NO